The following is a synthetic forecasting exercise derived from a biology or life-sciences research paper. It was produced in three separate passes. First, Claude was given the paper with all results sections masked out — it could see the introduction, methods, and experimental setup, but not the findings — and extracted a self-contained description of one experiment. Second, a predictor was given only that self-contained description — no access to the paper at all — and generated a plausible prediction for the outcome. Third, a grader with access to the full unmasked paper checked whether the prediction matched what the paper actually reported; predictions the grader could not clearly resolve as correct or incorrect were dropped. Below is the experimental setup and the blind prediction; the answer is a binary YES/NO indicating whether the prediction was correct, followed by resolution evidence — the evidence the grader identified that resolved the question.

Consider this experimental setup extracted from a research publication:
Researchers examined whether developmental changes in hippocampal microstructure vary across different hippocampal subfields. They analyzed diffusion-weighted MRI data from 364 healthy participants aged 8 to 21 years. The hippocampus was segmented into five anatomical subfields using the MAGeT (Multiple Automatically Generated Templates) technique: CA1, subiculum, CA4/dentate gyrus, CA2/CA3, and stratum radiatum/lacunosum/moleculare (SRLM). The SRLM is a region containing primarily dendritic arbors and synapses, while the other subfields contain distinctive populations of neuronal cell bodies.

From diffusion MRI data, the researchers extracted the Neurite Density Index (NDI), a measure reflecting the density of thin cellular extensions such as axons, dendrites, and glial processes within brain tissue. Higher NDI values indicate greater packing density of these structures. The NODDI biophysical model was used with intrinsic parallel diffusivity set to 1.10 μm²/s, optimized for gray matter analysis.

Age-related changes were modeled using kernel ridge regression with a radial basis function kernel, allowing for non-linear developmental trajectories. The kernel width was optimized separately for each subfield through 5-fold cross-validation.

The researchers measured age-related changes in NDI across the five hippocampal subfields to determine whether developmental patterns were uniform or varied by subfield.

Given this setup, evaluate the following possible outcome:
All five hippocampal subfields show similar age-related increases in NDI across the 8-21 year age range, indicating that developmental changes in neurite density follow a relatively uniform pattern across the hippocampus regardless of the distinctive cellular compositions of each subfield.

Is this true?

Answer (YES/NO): YES